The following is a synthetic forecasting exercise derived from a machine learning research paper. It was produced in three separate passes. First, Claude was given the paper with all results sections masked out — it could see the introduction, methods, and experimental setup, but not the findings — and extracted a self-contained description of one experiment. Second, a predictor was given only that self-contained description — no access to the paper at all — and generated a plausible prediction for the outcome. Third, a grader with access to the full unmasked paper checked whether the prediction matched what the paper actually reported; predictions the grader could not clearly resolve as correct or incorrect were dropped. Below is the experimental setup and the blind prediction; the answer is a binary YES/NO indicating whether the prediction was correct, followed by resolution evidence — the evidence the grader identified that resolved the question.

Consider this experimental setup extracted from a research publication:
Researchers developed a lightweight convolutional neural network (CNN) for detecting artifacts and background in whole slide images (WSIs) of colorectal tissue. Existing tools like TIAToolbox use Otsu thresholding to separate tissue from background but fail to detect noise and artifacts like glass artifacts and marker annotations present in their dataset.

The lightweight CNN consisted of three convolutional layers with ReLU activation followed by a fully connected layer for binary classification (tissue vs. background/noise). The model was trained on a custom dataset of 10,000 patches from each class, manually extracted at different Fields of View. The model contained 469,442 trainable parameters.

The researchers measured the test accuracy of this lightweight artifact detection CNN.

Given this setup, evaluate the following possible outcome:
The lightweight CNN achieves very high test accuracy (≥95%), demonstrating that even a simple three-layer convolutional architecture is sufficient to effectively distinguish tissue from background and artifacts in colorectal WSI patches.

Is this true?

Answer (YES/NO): YES